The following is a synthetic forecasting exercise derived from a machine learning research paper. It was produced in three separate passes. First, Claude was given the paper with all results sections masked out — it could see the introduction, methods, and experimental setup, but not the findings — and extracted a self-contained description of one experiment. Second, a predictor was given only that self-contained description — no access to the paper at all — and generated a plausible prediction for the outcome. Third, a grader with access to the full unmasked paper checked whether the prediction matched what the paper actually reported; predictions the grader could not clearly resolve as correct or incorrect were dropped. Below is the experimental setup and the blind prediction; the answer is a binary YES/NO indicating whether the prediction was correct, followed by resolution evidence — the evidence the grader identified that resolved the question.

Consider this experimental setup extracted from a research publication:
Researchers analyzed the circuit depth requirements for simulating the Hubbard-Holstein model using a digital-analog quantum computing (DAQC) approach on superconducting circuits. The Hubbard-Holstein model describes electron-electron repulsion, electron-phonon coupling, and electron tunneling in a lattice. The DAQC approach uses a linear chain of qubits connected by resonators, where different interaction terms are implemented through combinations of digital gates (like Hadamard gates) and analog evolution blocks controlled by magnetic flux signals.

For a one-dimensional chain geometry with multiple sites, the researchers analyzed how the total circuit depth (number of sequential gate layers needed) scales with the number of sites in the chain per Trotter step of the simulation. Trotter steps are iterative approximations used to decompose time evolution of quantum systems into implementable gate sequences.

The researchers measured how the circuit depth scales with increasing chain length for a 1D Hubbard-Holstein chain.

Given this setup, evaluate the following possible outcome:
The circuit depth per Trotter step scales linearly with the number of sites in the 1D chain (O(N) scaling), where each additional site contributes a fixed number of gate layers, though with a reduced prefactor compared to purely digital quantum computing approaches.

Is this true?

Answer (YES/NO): NO